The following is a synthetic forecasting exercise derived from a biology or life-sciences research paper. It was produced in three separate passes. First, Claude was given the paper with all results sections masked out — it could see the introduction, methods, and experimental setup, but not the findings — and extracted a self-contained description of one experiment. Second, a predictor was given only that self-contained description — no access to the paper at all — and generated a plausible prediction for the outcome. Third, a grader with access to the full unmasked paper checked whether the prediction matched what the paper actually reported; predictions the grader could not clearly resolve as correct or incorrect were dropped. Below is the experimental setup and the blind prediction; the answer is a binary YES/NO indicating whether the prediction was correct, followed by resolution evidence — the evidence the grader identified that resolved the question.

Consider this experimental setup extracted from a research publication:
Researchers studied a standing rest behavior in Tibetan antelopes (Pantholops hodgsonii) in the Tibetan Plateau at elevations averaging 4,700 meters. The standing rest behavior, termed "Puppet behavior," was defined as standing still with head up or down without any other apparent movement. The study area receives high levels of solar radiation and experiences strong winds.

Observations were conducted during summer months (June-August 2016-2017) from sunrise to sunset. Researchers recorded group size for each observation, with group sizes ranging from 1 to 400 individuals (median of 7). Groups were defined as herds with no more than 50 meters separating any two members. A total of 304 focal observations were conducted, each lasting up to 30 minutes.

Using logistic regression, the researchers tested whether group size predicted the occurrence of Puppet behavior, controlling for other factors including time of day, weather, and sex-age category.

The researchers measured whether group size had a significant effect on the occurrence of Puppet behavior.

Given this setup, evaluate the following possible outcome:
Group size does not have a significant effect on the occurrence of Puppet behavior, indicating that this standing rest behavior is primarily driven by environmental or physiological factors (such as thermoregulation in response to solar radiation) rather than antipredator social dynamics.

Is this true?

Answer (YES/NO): YES